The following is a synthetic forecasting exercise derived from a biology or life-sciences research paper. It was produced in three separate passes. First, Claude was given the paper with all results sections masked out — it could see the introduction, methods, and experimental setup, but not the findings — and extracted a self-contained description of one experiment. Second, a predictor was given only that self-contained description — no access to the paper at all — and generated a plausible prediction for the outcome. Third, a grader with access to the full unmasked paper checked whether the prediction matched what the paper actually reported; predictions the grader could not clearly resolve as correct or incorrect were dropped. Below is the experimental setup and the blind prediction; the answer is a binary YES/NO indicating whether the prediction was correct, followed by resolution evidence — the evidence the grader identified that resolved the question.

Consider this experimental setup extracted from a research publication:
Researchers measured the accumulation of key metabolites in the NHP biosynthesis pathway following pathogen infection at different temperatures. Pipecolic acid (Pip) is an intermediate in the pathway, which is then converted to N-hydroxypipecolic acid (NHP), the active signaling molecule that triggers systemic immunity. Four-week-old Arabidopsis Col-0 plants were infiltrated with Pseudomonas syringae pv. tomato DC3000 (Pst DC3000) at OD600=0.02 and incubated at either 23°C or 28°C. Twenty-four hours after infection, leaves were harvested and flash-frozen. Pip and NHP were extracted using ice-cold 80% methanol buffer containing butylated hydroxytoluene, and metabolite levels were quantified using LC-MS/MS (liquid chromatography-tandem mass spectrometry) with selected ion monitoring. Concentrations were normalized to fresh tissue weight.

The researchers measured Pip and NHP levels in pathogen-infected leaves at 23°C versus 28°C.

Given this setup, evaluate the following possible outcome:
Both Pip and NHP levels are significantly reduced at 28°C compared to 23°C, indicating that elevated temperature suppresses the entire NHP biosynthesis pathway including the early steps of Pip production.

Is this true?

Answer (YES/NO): YES